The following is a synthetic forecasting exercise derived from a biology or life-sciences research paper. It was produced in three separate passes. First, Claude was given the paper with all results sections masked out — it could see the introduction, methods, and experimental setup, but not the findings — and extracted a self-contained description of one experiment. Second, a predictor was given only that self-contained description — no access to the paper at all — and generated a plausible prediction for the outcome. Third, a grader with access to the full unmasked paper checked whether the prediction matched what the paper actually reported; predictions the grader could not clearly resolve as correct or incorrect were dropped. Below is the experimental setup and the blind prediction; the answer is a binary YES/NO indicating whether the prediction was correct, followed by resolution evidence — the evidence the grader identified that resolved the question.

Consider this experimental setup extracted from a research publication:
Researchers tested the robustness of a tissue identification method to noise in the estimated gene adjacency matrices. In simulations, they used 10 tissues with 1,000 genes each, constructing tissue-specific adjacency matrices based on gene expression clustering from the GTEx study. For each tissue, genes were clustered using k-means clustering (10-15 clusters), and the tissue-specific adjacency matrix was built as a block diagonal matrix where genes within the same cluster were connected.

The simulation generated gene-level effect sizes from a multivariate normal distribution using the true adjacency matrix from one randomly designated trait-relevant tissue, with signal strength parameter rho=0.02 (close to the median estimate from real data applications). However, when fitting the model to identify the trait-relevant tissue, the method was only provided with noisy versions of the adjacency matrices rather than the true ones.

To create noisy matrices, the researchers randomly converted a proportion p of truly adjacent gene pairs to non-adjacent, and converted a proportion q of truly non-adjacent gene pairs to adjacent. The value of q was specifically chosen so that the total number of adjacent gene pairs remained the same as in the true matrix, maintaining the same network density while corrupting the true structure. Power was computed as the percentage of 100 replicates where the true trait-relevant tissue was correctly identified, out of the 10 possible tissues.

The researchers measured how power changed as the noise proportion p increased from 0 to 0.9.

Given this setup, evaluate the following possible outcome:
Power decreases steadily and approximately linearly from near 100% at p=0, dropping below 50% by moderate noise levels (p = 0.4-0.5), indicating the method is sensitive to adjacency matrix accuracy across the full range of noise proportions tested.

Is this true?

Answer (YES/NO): NO